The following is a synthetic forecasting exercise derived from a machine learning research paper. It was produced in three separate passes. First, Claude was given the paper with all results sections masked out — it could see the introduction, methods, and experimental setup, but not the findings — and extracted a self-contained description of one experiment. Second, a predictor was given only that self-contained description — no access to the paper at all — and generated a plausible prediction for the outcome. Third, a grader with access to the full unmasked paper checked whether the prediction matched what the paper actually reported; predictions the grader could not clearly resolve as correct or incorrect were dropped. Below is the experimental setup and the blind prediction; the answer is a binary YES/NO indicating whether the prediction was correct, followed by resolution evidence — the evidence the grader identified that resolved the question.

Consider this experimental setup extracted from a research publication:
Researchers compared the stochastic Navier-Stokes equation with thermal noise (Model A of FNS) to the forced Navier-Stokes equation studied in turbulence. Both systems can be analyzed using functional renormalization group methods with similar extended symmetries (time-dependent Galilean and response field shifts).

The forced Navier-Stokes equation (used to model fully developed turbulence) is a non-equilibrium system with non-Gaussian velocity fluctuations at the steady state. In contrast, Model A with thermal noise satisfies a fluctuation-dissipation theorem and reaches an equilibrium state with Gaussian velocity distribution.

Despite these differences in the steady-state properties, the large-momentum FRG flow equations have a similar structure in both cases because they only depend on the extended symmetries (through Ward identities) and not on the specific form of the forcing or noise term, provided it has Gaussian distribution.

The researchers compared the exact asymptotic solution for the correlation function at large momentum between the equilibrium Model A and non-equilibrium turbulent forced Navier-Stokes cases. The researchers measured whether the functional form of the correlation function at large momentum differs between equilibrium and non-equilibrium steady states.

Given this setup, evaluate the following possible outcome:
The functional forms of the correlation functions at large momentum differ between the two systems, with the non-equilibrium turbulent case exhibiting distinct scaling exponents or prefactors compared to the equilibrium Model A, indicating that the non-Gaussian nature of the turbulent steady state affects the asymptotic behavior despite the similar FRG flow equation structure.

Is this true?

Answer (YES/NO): NO